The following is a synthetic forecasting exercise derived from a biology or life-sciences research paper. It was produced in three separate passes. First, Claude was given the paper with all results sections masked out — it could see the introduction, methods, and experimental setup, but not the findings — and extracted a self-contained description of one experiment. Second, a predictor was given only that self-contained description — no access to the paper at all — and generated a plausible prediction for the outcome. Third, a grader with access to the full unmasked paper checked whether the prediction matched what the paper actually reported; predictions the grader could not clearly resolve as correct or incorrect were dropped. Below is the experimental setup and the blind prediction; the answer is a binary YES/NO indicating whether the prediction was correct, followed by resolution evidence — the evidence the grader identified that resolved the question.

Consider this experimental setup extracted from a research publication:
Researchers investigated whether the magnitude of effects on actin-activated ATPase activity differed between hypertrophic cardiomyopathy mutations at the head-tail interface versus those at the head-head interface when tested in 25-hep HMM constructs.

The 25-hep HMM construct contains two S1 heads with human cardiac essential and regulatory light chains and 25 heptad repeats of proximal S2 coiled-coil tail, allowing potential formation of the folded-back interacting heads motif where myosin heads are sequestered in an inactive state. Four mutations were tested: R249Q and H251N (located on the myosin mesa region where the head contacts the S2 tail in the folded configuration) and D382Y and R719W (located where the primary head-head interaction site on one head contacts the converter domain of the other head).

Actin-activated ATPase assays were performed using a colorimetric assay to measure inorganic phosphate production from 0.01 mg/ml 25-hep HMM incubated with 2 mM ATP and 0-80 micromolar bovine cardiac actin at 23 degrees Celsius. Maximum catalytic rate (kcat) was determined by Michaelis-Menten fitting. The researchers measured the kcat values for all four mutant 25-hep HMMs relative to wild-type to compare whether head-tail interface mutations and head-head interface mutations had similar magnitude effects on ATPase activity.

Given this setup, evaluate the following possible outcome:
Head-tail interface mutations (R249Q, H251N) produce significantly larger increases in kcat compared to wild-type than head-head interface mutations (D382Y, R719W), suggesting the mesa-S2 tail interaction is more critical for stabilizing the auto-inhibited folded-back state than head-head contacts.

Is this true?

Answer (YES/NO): NO